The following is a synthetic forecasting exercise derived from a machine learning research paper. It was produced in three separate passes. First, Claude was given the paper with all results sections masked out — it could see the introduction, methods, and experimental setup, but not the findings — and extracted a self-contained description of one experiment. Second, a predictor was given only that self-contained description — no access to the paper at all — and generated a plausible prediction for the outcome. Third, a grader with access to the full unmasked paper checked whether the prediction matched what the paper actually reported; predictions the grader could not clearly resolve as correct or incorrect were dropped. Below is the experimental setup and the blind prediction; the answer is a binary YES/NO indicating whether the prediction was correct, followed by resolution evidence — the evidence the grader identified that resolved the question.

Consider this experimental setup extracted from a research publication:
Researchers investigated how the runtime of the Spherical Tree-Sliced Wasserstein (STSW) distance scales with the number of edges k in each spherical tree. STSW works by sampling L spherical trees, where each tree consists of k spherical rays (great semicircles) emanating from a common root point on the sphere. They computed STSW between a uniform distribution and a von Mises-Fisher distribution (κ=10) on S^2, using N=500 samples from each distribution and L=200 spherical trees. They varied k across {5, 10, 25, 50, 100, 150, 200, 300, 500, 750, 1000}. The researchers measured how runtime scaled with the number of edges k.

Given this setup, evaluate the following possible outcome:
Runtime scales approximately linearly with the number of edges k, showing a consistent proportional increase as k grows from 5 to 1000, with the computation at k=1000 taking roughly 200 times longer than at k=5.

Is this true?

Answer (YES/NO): YES